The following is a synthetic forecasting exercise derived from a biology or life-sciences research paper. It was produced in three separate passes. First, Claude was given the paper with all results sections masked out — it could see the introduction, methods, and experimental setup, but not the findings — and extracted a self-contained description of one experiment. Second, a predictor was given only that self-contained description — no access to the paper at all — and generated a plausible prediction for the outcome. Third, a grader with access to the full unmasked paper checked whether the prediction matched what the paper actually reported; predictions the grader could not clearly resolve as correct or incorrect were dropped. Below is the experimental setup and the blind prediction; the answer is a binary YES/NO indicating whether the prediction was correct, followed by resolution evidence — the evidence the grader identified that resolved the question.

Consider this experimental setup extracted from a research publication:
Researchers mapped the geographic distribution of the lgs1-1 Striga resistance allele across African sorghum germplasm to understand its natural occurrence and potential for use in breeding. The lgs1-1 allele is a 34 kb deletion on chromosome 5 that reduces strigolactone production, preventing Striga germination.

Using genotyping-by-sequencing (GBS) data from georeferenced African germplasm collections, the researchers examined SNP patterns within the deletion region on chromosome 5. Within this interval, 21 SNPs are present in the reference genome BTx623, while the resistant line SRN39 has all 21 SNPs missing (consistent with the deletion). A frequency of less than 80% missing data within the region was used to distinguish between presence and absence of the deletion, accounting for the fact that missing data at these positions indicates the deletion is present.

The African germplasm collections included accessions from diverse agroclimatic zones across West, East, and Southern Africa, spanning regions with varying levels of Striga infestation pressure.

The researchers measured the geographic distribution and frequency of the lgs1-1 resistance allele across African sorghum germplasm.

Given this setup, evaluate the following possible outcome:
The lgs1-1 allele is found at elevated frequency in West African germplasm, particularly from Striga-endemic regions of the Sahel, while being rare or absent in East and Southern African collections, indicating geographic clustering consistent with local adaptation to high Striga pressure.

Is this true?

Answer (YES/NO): YES